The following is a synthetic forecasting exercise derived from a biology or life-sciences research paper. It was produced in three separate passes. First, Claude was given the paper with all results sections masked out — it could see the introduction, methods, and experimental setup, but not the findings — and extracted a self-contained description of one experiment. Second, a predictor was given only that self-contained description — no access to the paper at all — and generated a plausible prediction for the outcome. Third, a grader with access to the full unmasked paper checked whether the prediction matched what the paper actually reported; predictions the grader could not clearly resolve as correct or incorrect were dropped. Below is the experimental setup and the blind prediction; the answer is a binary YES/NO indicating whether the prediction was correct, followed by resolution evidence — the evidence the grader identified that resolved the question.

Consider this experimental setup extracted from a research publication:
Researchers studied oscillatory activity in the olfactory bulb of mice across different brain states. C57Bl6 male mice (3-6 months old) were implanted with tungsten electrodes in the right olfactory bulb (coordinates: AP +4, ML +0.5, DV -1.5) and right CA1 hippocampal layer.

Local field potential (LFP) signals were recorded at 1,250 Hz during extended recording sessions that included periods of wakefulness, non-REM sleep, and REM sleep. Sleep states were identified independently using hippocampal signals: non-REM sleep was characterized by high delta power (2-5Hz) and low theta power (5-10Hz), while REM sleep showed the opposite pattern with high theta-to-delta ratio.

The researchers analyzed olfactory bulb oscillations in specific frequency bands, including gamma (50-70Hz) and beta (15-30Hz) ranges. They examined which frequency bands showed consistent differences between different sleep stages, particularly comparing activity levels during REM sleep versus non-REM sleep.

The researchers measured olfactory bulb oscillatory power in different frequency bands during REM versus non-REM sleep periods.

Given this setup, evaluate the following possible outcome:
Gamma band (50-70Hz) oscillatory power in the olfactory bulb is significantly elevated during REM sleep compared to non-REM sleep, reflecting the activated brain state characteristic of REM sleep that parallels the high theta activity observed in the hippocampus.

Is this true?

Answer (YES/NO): NO